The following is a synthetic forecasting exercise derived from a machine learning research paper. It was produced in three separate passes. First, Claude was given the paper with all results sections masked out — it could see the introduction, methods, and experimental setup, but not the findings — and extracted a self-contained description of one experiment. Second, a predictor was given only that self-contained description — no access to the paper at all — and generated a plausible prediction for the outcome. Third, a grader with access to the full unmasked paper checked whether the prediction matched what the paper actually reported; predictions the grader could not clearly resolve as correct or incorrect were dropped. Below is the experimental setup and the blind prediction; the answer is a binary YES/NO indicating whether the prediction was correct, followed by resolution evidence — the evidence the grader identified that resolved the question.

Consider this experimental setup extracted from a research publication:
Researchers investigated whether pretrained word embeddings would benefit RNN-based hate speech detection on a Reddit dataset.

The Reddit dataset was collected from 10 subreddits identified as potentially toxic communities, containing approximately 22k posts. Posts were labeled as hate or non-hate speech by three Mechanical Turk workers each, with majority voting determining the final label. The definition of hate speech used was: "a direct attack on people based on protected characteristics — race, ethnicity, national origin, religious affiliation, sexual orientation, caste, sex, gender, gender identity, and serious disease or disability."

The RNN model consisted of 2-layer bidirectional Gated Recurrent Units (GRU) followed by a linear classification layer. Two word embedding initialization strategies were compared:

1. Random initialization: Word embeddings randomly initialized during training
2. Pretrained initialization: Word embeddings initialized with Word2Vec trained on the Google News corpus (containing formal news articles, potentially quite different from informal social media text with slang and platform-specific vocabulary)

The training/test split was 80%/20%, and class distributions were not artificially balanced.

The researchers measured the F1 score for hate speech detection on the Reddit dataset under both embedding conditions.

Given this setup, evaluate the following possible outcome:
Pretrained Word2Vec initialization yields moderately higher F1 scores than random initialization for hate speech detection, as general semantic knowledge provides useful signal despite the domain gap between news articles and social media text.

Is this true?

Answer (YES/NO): YES